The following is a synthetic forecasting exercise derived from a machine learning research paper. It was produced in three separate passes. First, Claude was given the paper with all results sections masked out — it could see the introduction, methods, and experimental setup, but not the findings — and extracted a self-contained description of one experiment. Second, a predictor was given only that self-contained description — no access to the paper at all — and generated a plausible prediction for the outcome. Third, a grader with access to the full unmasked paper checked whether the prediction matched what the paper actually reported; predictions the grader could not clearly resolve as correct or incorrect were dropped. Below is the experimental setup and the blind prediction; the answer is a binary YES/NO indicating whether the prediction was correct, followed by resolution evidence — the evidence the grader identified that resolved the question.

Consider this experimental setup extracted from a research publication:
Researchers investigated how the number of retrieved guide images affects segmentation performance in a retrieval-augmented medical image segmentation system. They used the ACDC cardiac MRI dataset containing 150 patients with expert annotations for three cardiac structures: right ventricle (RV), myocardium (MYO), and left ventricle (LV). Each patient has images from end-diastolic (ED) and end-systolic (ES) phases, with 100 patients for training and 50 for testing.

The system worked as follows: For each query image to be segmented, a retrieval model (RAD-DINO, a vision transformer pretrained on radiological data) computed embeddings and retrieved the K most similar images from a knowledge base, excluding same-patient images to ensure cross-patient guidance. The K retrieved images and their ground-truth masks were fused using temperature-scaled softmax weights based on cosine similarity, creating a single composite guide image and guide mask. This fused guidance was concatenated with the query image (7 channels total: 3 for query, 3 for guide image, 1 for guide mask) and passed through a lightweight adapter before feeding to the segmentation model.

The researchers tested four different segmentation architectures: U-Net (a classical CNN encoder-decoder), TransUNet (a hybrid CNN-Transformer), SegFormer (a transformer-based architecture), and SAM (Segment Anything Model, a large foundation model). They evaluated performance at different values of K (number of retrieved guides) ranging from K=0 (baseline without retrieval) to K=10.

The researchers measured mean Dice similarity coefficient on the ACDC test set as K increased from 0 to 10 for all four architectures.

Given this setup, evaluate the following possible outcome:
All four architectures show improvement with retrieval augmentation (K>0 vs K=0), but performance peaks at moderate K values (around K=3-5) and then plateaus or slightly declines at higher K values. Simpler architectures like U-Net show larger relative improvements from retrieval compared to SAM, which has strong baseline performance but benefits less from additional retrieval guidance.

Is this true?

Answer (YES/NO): NO